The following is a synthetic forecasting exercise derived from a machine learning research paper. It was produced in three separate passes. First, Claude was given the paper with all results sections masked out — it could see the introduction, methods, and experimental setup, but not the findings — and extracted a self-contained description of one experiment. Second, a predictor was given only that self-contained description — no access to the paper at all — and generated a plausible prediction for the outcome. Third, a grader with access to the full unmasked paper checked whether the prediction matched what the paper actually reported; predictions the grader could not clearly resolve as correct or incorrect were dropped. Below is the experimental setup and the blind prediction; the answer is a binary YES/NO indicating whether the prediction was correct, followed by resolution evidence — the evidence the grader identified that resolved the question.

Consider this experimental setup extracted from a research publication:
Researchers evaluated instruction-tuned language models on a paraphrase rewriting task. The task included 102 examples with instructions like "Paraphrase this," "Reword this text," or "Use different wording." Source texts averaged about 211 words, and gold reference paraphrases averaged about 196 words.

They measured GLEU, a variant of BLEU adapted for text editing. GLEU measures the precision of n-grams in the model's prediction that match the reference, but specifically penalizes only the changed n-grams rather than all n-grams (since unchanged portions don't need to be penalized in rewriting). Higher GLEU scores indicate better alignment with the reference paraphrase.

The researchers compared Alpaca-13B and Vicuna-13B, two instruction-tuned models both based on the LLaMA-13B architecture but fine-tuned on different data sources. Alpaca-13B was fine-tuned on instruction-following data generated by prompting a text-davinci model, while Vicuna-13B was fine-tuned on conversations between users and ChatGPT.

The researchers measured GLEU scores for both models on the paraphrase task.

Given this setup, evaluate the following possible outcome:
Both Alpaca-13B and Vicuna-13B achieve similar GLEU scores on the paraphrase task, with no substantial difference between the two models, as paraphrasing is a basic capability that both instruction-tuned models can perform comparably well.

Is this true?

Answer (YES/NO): NO